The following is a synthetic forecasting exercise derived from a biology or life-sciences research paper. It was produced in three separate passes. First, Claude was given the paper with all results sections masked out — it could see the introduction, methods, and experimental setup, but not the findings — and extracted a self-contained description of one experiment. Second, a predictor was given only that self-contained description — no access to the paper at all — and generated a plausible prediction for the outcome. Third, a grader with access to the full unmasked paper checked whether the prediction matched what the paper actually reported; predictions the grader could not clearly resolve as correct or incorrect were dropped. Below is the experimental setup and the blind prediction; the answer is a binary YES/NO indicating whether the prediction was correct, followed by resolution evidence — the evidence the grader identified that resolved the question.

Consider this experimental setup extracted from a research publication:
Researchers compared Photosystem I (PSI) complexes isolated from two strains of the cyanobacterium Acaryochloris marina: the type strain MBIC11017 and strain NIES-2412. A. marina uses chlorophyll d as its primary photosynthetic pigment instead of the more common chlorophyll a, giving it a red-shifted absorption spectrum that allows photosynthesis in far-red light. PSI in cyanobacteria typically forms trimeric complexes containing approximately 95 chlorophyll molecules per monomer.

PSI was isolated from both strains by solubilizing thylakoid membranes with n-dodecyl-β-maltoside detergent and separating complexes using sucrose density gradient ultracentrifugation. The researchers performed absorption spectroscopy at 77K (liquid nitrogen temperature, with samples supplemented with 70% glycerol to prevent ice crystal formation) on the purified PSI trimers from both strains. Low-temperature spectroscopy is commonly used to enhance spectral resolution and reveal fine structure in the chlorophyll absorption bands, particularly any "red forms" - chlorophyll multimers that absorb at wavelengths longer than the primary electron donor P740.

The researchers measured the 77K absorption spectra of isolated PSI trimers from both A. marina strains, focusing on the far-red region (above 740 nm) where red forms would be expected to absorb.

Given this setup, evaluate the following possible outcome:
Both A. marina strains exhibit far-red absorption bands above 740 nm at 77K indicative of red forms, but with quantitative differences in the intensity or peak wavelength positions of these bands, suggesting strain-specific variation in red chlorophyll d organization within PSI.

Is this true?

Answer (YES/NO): NO